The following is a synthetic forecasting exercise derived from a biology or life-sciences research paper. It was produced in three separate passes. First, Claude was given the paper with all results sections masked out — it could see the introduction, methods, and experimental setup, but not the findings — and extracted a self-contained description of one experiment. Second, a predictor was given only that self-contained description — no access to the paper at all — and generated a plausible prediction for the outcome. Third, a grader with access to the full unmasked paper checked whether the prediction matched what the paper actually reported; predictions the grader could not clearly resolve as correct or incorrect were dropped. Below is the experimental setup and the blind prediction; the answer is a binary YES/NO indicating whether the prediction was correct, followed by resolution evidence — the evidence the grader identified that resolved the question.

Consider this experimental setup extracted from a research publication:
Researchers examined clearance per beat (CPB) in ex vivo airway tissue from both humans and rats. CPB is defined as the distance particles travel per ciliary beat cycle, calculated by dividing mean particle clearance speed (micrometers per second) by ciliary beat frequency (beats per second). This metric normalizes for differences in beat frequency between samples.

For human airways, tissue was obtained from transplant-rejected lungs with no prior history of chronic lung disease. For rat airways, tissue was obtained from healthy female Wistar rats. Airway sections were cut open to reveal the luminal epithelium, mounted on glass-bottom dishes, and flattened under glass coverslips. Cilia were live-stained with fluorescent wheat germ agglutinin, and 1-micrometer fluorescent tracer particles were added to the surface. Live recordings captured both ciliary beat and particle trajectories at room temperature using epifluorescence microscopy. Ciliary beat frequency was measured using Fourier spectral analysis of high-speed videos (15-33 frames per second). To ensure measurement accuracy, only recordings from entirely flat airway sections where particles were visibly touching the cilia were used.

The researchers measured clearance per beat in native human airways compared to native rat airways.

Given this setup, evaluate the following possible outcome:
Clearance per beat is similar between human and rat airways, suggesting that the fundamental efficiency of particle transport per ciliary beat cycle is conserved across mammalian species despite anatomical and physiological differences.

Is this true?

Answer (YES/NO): NO